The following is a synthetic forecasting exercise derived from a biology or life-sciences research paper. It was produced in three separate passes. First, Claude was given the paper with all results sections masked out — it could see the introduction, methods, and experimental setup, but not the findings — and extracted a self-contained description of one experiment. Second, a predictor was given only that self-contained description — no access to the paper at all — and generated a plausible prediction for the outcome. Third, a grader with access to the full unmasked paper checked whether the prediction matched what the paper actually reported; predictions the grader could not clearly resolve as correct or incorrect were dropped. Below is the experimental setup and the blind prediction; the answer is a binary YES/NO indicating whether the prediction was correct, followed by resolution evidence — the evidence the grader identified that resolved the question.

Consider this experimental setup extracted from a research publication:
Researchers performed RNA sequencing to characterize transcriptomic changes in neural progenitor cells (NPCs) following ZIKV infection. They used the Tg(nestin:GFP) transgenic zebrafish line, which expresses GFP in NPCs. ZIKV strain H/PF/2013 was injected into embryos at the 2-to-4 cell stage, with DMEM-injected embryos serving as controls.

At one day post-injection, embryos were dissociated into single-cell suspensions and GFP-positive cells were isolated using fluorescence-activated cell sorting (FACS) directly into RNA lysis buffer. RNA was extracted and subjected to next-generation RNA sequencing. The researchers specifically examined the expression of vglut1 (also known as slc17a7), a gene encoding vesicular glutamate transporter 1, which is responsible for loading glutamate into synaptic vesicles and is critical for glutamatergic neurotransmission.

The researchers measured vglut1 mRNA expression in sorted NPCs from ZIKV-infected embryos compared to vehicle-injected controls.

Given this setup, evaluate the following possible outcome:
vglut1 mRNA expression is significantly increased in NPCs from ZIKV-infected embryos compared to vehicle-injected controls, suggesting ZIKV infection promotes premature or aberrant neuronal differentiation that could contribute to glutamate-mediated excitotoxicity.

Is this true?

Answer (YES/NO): NO